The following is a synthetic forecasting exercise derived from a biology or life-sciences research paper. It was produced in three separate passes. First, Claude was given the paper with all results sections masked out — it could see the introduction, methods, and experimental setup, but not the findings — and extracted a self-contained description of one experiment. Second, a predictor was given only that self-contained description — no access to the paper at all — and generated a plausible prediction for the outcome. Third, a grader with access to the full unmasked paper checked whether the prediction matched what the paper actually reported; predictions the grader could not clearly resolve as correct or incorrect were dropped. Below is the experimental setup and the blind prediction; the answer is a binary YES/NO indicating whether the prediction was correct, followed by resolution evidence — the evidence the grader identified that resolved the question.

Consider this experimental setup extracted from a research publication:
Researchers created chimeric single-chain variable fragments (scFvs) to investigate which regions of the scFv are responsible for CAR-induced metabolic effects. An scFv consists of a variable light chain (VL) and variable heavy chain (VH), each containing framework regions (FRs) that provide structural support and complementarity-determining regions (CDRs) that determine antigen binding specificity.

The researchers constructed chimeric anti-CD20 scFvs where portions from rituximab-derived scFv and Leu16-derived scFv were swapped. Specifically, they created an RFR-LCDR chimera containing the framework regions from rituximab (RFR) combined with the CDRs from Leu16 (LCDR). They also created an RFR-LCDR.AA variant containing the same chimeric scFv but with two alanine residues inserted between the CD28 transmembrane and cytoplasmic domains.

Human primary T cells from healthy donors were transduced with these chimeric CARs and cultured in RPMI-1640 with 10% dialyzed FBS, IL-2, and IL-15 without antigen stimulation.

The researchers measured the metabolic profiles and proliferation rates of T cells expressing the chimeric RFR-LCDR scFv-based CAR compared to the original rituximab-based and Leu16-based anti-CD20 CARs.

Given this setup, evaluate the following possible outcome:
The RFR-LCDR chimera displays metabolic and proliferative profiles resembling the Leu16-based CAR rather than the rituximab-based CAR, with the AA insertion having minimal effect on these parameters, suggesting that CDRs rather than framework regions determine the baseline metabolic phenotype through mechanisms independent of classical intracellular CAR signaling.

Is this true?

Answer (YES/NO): NO